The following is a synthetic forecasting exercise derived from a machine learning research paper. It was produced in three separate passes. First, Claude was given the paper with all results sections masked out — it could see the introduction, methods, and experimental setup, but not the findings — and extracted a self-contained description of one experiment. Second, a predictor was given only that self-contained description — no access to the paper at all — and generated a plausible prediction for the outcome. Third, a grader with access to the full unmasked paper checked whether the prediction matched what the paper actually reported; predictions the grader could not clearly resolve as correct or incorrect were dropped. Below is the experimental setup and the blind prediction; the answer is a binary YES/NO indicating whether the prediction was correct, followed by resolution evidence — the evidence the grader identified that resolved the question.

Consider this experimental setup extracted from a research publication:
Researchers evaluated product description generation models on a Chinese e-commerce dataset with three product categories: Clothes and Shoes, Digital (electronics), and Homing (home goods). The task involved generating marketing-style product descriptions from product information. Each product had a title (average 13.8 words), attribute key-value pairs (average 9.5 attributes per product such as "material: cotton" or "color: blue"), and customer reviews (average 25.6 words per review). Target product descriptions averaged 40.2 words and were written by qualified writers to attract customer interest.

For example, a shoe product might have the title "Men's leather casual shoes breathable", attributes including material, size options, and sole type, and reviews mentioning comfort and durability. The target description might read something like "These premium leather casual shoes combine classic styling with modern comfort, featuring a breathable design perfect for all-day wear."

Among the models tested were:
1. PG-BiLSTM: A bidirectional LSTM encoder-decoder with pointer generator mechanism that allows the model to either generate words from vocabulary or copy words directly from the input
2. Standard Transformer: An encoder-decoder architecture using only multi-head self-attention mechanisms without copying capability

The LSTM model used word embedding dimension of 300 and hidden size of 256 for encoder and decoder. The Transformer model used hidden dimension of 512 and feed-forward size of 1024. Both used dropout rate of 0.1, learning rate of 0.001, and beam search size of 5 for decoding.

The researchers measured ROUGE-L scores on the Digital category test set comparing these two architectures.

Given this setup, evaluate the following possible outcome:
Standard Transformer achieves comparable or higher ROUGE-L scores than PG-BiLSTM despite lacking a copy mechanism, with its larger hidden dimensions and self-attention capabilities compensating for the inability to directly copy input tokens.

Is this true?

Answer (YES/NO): NO